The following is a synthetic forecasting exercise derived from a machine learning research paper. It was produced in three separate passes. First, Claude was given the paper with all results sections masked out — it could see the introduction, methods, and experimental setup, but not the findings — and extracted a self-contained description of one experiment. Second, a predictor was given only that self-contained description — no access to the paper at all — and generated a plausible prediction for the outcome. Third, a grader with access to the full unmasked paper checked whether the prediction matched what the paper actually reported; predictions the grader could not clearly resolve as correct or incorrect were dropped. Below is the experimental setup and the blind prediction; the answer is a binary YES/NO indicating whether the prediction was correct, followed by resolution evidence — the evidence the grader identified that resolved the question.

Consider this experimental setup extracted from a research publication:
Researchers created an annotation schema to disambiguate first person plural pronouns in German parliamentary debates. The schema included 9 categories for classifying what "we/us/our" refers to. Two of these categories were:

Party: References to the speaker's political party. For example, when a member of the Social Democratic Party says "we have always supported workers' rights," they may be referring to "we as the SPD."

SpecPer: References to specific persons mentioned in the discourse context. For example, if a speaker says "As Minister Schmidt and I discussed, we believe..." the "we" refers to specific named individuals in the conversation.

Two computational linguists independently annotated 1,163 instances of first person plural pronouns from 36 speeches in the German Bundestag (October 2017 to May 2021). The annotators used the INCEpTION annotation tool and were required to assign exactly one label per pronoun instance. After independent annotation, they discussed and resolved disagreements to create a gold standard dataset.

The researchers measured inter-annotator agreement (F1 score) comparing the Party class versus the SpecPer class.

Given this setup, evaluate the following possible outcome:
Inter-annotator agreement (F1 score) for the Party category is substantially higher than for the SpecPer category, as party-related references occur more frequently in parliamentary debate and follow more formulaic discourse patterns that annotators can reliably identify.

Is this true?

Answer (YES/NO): YES